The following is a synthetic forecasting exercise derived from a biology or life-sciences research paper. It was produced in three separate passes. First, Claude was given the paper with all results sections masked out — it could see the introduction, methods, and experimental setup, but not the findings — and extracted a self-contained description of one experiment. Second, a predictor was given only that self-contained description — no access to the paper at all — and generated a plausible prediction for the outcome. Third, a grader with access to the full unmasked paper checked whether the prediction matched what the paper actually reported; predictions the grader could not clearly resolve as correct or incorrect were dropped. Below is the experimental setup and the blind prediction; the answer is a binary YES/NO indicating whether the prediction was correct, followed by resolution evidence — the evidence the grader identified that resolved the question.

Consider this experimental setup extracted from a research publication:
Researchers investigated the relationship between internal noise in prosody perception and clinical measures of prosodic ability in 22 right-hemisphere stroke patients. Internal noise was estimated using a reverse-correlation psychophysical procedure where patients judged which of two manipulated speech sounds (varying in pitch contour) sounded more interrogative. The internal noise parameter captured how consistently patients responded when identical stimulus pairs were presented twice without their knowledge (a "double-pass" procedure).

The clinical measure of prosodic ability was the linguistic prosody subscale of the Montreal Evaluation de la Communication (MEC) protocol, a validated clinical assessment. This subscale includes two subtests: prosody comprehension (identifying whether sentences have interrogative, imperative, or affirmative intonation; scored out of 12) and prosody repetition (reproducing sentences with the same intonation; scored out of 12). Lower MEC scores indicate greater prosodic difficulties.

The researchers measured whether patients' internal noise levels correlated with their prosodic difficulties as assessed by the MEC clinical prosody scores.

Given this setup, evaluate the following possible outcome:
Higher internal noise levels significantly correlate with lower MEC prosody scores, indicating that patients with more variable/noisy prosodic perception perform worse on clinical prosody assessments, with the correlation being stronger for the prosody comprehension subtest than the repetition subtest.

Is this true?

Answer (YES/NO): YES